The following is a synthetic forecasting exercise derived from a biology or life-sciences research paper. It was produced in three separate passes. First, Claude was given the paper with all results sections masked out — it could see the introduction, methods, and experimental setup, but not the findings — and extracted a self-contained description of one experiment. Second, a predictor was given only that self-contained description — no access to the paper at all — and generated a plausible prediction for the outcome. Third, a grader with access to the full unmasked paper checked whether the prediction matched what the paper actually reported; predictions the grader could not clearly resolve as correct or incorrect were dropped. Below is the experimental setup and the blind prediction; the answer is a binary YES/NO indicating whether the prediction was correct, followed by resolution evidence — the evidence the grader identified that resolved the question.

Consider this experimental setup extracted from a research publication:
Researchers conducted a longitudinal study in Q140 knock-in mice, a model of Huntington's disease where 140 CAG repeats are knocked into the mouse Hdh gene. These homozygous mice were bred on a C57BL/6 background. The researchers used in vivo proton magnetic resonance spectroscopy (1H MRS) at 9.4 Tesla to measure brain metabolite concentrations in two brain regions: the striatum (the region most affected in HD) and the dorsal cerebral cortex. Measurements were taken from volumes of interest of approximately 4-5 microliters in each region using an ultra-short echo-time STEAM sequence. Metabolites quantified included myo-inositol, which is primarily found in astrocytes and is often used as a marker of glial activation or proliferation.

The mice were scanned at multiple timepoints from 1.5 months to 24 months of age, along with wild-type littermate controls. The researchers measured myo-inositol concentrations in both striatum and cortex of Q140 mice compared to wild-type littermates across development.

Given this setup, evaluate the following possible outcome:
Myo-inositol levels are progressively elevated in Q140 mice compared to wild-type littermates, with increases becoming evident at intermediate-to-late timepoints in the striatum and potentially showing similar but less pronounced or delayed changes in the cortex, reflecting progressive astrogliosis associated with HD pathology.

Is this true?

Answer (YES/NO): NO